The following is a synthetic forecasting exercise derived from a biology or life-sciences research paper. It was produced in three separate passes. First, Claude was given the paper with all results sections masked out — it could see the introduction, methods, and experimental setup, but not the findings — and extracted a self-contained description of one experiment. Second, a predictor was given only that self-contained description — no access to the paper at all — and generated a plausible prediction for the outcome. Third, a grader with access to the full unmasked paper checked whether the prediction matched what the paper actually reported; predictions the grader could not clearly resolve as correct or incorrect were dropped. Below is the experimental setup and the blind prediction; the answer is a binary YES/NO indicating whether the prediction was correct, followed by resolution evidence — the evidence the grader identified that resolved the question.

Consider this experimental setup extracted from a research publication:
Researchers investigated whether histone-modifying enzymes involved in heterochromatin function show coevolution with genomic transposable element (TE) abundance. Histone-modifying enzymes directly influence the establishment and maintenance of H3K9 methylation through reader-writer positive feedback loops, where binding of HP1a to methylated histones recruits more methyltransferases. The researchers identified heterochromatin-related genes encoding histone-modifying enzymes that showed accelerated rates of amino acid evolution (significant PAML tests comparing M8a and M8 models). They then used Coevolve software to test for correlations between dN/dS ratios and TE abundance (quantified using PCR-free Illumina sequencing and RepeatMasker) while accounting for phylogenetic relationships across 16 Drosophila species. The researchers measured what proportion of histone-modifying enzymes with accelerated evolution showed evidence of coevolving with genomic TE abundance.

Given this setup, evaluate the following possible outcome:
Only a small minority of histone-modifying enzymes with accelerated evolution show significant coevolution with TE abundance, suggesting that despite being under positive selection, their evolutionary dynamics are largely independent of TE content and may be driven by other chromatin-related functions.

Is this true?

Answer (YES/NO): NO